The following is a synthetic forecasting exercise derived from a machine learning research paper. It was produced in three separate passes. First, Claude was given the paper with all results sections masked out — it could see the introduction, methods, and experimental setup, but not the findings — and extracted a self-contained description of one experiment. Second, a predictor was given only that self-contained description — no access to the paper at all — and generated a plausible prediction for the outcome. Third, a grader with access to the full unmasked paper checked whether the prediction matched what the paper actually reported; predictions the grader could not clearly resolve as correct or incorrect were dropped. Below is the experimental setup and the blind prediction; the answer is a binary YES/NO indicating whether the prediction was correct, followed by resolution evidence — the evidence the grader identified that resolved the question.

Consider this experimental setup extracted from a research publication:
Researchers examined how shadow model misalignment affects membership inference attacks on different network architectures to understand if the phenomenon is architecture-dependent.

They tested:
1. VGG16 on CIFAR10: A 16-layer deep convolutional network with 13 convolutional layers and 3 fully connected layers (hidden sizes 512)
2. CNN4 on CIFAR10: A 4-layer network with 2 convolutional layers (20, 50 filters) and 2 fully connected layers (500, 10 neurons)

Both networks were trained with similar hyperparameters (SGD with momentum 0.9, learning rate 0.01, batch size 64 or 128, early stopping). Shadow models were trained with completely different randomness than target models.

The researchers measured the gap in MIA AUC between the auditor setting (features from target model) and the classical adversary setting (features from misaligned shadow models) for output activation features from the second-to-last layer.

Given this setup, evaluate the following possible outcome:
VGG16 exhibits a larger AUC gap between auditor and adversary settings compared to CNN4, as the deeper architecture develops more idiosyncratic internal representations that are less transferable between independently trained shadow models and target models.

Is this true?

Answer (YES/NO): NO